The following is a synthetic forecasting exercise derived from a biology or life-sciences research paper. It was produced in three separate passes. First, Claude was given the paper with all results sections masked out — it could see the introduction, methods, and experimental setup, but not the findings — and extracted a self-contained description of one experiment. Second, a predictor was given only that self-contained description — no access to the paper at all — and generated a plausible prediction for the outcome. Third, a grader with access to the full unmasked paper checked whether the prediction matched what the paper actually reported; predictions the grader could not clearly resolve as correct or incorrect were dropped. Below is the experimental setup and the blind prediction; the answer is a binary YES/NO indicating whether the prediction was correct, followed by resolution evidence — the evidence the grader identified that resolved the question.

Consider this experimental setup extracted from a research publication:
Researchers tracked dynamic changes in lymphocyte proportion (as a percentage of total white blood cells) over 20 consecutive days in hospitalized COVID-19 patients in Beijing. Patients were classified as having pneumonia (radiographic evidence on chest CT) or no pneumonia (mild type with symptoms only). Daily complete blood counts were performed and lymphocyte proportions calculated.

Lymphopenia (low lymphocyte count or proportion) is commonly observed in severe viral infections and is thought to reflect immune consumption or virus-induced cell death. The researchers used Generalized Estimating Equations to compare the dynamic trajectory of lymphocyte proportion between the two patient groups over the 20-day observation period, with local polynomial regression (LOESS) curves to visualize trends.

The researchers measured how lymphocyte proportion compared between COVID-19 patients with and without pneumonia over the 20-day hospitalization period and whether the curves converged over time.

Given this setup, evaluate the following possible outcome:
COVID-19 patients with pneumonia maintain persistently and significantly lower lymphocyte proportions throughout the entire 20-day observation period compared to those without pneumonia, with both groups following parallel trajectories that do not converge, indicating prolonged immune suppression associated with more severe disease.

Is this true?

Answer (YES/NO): NO